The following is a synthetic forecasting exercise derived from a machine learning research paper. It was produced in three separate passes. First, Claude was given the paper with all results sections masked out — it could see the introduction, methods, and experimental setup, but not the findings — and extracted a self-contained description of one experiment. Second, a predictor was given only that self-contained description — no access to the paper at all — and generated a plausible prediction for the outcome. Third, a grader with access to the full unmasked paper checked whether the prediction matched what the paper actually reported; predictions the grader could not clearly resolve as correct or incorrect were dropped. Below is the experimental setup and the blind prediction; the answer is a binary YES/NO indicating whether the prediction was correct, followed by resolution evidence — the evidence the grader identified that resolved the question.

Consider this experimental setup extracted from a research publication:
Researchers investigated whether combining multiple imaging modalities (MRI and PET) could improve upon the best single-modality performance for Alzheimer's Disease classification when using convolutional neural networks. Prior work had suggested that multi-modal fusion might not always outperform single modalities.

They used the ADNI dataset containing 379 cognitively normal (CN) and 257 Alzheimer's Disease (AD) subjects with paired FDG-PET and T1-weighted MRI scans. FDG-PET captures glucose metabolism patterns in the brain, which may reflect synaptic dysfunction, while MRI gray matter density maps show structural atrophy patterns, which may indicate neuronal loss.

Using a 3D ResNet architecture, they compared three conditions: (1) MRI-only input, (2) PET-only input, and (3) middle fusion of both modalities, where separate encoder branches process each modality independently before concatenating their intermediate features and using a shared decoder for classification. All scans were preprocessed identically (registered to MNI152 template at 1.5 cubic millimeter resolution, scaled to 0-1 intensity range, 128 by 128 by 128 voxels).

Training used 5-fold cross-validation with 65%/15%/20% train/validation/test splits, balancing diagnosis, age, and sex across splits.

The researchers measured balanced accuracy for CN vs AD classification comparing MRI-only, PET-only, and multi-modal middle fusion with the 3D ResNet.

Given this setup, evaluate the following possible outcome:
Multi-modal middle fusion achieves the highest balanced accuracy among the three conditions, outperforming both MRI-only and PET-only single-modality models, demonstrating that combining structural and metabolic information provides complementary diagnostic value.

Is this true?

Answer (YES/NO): NO